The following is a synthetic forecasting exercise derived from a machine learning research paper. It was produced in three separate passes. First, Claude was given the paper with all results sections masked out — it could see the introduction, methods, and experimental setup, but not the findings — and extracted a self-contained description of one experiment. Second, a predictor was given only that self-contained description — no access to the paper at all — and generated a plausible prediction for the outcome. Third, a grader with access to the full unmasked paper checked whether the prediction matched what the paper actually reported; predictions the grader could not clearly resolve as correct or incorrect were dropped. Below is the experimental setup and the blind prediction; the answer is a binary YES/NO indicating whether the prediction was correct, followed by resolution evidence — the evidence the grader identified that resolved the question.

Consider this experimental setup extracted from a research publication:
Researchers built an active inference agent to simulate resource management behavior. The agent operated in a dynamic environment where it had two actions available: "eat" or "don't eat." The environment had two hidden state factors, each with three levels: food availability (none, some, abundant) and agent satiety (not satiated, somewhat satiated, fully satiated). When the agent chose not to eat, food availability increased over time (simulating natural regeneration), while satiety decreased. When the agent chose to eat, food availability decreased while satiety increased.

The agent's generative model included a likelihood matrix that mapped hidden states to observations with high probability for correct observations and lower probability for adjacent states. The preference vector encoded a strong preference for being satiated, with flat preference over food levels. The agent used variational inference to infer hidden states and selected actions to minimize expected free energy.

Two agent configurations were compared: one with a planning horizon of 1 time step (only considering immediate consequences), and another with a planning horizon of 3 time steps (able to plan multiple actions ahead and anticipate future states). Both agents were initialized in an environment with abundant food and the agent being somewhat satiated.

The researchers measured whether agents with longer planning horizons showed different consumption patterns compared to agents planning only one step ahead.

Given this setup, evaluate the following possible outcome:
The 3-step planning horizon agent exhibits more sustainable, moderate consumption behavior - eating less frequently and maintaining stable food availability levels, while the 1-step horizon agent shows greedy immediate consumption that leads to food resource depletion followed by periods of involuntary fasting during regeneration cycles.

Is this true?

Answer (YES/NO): NO